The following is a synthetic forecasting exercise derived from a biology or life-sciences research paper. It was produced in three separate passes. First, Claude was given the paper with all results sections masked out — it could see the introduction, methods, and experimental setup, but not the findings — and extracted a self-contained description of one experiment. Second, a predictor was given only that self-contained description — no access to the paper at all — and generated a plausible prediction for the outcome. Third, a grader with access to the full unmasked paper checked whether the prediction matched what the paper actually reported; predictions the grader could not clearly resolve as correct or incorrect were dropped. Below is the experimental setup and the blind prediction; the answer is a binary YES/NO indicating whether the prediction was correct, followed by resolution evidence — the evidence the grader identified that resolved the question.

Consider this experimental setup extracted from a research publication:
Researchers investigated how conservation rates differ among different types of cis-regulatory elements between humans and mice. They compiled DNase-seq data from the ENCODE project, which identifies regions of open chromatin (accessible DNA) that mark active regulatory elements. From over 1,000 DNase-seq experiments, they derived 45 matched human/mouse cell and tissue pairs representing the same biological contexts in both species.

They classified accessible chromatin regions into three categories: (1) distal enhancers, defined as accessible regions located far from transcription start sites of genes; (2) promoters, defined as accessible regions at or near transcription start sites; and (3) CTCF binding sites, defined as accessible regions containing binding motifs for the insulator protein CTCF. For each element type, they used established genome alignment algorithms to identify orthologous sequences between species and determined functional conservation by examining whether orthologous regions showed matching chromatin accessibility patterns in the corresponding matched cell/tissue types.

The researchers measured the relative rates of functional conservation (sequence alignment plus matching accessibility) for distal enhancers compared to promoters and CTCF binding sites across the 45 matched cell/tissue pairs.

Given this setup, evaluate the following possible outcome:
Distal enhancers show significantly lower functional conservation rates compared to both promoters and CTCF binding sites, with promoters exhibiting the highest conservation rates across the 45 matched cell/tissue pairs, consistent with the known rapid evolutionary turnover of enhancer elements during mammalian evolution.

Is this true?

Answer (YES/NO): NO